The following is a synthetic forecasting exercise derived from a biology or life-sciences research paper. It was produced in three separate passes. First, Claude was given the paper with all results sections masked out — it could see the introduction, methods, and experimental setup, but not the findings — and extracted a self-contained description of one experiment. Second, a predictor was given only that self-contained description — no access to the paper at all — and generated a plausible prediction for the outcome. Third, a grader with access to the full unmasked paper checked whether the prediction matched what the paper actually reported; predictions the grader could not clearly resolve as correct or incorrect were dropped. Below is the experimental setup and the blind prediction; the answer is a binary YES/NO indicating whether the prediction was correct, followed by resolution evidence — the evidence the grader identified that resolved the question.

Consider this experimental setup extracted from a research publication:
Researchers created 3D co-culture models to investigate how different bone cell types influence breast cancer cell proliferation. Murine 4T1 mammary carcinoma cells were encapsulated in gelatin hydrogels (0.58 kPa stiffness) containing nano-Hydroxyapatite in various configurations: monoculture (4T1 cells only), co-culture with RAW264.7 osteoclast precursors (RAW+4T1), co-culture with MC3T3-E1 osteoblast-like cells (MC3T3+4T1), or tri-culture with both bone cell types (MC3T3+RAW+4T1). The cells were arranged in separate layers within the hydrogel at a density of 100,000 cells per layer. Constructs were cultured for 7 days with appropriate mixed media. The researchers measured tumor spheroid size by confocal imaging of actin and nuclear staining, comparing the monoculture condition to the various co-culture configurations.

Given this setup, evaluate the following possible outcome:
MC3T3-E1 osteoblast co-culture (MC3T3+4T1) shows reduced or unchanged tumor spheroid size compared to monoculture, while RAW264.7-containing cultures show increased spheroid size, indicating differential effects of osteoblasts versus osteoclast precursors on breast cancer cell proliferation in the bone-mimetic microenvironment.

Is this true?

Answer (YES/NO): NO